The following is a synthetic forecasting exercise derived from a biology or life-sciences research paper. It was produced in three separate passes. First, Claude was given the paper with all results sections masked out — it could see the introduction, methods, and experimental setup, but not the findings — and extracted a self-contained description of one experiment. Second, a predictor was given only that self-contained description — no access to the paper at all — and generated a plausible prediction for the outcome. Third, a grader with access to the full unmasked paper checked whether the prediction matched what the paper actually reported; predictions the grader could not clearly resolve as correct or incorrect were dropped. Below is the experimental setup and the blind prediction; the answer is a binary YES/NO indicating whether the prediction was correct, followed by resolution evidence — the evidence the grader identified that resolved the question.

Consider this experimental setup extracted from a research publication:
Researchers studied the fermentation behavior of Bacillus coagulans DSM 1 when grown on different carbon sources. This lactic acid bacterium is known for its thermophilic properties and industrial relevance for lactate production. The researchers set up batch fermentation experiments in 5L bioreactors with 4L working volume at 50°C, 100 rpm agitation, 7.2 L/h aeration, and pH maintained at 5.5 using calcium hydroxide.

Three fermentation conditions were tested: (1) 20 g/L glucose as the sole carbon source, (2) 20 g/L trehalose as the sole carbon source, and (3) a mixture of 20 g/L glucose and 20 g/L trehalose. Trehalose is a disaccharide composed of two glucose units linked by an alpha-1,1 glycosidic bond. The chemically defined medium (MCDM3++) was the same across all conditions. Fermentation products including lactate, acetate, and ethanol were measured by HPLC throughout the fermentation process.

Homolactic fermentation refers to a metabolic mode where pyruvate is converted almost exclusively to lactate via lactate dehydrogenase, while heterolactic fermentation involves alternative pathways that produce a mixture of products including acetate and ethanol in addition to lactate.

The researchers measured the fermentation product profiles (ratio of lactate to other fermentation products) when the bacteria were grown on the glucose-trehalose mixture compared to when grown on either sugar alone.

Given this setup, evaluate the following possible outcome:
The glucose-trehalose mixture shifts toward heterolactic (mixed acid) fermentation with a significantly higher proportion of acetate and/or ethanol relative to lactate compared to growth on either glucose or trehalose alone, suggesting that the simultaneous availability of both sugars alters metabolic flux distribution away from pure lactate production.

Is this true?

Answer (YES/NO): NO